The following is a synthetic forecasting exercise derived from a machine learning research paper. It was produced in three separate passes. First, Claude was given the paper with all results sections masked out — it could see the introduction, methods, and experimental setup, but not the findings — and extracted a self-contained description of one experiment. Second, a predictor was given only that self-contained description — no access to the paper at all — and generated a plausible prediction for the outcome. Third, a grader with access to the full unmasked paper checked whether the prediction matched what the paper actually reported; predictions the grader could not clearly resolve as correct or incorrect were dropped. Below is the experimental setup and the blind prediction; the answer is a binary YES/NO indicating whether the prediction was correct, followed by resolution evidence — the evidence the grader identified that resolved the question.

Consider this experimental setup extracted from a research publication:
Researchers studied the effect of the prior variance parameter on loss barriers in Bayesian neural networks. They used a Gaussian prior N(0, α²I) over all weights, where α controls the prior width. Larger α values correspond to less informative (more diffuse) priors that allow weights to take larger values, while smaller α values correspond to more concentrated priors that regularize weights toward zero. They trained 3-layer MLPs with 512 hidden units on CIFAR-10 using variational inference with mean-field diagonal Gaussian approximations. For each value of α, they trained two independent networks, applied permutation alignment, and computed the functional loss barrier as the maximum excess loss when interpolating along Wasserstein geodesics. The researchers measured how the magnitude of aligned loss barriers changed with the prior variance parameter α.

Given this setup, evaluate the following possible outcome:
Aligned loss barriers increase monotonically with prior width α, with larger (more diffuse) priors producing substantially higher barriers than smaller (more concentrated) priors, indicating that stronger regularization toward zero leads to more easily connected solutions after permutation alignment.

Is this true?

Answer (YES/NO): NO